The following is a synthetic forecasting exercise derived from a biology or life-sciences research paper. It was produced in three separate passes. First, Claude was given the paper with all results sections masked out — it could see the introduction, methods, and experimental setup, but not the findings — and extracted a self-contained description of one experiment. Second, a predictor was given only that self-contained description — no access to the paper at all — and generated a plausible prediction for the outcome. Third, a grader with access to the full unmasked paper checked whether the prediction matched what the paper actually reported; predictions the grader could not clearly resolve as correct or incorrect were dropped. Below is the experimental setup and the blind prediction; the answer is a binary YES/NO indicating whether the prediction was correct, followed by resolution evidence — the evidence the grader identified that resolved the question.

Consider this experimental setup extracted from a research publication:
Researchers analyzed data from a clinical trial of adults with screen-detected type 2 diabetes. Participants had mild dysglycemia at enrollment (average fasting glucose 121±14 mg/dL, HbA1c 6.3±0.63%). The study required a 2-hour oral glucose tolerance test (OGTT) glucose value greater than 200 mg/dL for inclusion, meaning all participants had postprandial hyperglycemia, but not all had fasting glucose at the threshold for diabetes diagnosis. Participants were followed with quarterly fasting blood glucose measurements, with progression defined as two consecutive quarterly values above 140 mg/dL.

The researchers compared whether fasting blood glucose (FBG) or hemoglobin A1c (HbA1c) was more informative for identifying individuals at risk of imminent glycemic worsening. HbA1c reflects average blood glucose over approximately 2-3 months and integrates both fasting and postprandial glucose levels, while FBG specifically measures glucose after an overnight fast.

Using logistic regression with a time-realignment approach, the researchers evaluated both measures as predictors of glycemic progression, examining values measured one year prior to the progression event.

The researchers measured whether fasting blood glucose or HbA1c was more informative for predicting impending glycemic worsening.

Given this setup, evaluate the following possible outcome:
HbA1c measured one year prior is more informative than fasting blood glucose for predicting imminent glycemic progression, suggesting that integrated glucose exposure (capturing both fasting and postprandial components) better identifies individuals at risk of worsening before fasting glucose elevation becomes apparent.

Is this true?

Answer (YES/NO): NO